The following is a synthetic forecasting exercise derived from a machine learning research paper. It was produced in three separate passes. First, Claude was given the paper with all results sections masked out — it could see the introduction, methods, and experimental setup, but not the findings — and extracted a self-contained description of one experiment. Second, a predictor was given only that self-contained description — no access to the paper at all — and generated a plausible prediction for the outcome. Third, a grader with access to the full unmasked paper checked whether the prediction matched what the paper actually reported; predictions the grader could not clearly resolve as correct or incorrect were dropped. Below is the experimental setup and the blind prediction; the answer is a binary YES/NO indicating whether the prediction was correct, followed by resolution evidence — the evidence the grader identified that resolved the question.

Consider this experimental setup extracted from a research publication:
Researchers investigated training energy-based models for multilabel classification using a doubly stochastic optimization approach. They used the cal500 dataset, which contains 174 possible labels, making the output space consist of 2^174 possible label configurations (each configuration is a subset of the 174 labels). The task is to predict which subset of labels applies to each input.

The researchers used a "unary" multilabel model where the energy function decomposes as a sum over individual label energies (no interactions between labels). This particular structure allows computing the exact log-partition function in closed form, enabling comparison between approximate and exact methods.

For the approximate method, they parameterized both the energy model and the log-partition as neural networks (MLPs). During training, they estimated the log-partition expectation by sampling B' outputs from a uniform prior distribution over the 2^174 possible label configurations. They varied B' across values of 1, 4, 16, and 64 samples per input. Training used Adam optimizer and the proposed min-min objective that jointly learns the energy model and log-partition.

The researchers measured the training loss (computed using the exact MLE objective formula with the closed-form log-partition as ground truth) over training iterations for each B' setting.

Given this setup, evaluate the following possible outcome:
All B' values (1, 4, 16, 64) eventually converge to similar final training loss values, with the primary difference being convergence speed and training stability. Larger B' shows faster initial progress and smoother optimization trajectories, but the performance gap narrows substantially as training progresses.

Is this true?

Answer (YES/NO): YES